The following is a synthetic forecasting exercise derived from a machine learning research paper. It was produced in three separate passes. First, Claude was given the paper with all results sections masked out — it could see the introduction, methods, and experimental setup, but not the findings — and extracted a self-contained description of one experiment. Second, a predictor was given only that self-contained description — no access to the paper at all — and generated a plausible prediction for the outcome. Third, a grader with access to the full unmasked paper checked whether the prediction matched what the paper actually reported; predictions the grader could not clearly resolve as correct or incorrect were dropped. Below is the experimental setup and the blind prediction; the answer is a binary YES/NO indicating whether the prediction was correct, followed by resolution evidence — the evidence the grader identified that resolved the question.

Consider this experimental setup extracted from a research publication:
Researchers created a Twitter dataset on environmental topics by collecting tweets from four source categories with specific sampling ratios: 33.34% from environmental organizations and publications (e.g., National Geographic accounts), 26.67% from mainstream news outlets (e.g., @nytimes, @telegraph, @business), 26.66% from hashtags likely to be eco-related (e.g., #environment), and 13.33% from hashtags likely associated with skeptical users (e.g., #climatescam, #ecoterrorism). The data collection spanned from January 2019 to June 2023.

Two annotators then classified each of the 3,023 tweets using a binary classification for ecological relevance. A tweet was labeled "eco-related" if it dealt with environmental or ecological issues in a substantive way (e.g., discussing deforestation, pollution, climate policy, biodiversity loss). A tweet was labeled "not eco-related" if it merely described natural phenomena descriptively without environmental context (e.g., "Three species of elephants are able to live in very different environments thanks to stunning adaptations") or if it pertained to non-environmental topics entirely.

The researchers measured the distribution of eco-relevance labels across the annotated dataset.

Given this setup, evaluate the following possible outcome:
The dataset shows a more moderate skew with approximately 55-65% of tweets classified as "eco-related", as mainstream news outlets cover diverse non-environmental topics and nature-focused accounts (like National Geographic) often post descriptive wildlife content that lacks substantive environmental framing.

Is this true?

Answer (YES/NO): NO